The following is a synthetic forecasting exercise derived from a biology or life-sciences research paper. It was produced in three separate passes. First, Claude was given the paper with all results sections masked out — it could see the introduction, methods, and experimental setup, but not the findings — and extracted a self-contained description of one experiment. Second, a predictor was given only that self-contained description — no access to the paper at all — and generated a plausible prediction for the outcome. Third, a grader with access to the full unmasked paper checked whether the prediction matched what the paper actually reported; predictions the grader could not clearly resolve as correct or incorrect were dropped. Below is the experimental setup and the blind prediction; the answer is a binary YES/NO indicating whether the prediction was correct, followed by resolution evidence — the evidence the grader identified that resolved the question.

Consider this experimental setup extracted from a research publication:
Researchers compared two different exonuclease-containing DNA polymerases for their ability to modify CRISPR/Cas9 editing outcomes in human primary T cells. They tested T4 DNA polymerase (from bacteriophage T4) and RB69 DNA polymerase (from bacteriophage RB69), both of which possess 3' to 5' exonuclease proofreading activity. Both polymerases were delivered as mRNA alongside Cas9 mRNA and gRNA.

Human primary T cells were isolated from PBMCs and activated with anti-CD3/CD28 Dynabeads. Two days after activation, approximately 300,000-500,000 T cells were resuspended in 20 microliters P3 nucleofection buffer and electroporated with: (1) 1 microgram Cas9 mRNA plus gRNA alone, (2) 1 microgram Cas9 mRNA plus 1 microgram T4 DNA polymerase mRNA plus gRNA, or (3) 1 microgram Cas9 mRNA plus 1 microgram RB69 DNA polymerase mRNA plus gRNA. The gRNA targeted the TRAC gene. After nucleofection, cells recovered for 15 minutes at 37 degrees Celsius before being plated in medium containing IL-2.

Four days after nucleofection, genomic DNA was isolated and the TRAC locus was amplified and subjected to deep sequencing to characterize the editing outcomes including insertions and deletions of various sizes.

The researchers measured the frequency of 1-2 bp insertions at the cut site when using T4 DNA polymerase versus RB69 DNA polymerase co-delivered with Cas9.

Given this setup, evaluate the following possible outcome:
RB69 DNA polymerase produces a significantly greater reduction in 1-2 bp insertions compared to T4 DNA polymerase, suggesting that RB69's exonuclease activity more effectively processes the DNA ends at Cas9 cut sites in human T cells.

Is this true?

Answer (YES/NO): NO